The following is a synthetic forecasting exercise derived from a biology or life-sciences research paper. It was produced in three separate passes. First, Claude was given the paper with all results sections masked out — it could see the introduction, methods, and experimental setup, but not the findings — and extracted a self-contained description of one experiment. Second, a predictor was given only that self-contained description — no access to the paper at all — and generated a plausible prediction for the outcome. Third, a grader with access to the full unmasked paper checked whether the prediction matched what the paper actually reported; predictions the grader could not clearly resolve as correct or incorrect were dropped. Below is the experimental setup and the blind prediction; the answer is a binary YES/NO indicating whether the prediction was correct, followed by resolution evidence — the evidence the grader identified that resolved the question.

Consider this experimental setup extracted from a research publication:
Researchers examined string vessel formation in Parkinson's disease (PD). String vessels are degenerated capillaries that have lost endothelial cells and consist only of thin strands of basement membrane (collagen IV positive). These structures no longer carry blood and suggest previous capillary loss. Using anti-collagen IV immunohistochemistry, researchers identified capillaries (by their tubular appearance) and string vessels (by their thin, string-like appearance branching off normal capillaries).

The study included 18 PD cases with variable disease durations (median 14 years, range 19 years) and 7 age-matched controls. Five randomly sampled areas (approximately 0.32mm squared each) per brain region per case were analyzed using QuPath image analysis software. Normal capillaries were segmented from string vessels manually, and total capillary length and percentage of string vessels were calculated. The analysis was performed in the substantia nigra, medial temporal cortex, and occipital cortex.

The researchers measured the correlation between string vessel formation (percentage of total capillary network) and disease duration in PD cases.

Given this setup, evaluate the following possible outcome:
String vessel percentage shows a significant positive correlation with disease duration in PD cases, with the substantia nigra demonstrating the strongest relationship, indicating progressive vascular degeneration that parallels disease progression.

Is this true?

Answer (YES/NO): NO